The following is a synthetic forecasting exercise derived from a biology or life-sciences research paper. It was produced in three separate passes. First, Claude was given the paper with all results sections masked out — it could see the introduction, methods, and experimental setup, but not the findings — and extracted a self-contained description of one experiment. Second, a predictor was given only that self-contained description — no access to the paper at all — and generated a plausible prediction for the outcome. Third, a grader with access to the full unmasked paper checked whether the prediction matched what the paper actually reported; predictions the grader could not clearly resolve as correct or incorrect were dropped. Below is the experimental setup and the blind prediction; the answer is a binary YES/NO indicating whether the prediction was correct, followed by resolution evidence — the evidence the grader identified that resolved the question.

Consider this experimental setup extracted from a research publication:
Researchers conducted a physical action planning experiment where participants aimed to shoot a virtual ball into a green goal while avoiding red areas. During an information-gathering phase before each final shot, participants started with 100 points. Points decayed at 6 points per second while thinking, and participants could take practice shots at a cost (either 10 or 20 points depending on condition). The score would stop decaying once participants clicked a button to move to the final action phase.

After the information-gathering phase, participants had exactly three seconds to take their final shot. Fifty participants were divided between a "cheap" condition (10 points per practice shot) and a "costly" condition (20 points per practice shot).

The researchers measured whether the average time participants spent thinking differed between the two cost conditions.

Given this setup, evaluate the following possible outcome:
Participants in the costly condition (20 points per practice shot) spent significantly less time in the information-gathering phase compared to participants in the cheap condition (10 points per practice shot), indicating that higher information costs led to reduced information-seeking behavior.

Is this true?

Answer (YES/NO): NO